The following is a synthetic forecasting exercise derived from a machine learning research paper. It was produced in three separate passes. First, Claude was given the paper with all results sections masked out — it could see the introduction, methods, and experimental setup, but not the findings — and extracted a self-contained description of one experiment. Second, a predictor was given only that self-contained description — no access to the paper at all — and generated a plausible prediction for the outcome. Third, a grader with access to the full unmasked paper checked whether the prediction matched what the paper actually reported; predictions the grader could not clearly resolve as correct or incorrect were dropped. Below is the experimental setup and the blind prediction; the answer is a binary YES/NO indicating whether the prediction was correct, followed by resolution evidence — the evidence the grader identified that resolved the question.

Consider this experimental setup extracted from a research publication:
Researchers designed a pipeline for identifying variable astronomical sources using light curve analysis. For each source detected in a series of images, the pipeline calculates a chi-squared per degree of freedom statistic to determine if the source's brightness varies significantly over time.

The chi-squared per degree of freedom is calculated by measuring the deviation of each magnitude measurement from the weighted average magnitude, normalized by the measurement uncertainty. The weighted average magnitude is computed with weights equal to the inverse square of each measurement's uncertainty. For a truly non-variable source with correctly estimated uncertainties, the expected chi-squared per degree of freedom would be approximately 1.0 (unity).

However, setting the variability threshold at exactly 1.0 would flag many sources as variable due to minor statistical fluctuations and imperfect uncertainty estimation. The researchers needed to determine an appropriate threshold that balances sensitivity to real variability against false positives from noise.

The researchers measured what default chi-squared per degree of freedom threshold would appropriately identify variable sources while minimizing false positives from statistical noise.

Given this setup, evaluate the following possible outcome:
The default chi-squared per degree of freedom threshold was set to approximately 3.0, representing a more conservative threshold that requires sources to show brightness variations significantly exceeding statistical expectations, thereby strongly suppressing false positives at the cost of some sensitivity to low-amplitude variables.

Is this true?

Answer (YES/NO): NO